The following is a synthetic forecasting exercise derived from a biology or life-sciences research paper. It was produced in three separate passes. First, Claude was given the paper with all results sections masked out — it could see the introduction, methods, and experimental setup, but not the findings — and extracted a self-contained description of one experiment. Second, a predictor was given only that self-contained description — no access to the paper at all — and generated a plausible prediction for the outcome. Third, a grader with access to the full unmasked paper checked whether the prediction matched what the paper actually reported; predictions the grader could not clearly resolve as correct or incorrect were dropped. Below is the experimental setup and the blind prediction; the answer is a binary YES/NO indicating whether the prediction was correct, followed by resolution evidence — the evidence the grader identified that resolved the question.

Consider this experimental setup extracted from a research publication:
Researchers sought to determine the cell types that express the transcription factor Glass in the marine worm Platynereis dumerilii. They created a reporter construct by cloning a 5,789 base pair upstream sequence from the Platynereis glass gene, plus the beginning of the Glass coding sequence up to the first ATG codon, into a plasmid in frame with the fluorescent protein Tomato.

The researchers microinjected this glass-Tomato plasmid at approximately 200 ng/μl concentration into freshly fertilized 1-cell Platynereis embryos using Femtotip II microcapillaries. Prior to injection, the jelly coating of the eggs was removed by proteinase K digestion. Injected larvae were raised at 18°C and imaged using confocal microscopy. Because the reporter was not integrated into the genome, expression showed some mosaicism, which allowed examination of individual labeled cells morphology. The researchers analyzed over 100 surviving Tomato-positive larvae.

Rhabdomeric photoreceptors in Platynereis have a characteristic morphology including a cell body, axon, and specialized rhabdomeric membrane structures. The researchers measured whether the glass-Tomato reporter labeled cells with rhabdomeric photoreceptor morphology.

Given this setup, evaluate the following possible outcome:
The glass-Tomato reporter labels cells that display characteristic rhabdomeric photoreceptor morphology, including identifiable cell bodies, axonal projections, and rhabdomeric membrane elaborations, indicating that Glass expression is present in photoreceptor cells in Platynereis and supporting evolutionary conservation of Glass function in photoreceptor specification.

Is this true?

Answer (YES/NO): NO